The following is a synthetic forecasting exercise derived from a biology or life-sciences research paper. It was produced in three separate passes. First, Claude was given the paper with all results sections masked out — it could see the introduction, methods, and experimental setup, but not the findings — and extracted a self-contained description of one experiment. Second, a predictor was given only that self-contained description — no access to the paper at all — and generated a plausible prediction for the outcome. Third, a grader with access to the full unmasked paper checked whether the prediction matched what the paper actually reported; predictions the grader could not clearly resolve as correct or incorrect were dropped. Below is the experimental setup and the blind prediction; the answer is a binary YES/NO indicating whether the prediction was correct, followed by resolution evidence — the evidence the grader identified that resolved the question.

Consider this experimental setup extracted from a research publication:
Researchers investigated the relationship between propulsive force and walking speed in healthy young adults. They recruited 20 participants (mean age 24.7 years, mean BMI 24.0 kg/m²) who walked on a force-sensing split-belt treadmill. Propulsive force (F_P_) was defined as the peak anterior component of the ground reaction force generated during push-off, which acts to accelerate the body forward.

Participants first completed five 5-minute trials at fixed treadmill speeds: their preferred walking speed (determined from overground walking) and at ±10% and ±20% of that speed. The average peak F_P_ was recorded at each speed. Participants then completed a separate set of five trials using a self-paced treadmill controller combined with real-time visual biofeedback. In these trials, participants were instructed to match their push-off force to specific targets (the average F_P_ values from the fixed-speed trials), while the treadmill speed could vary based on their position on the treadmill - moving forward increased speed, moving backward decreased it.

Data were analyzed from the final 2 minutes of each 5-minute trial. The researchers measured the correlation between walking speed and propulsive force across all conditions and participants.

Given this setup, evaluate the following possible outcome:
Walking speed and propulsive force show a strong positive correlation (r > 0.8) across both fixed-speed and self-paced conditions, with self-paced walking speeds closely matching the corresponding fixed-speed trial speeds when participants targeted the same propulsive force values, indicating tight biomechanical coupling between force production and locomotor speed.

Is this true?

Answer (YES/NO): NO